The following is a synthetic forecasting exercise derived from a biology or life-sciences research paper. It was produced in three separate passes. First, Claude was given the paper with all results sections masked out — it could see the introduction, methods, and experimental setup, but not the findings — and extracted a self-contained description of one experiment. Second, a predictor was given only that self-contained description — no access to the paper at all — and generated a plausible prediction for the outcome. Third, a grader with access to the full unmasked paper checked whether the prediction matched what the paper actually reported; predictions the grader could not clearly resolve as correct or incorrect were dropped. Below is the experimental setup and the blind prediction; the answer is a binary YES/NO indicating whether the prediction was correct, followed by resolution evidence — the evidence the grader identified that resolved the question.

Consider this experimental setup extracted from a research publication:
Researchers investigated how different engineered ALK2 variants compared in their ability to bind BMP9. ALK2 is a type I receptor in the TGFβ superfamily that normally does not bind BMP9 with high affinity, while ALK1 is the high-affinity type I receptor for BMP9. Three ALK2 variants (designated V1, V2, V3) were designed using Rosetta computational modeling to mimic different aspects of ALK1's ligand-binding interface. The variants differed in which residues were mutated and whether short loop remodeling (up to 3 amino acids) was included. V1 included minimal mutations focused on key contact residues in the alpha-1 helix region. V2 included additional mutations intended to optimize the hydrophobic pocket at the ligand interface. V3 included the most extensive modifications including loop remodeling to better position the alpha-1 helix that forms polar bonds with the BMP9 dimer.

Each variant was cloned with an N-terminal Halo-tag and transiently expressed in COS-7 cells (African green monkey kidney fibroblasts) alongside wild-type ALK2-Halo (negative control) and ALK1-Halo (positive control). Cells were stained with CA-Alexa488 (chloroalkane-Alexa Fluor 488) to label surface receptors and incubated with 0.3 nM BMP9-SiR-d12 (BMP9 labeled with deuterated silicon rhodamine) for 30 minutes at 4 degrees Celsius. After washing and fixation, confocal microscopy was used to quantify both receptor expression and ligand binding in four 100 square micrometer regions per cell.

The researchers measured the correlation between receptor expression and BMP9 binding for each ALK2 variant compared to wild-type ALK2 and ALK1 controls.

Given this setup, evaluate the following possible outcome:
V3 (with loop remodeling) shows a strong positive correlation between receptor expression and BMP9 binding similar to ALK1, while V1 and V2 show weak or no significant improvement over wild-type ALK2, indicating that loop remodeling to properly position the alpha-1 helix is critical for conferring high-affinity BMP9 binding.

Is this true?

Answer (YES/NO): NO